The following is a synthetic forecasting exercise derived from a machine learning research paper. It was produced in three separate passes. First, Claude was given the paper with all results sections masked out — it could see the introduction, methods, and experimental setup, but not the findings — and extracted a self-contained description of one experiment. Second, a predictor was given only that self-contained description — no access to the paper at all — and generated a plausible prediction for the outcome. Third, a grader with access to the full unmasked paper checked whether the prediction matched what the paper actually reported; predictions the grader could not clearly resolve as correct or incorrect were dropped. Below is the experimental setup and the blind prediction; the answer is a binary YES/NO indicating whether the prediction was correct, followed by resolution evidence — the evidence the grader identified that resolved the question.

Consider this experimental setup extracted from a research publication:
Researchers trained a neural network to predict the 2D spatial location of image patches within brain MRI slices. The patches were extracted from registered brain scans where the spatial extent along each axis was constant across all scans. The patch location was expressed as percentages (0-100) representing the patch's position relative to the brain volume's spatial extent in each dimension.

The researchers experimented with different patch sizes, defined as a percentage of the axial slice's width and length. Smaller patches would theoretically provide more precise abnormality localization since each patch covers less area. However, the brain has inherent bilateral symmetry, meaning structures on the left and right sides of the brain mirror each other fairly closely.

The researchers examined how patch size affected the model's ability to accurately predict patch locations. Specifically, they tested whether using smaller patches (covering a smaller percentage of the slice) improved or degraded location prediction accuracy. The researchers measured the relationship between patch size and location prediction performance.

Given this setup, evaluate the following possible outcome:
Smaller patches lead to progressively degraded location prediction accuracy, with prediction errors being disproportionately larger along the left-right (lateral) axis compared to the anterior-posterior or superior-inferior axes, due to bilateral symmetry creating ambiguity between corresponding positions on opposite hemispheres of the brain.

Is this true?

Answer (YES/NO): NO